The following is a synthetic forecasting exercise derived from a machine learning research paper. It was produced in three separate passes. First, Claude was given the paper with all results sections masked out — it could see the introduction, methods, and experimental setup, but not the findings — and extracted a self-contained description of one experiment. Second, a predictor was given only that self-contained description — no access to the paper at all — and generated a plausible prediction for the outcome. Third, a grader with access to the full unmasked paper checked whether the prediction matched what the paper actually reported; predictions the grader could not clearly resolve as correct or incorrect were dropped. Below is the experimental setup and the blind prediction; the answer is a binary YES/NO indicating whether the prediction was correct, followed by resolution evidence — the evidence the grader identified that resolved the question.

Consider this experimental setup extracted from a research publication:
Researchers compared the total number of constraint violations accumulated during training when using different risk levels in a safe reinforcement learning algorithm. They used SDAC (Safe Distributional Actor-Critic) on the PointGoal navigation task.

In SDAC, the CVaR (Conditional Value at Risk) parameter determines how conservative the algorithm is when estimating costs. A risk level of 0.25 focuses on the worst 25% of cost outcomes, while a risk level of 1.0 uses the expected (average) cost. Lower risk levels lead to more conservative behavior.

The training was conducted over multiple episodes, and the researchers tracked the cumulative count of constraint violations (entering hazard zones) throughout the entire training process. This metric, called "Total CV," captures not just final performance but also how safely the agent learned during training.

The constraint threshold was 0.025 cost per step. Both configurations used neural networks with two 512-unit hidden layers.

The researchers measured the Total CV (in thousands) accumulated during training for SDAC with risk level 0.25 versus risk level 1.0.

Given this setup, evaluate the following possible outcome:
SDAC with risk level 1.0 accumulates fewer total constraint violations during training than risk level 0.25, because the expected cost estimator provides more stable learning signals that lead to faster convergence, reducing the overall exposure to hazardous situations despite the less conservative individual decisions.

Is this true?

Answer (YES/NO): NO